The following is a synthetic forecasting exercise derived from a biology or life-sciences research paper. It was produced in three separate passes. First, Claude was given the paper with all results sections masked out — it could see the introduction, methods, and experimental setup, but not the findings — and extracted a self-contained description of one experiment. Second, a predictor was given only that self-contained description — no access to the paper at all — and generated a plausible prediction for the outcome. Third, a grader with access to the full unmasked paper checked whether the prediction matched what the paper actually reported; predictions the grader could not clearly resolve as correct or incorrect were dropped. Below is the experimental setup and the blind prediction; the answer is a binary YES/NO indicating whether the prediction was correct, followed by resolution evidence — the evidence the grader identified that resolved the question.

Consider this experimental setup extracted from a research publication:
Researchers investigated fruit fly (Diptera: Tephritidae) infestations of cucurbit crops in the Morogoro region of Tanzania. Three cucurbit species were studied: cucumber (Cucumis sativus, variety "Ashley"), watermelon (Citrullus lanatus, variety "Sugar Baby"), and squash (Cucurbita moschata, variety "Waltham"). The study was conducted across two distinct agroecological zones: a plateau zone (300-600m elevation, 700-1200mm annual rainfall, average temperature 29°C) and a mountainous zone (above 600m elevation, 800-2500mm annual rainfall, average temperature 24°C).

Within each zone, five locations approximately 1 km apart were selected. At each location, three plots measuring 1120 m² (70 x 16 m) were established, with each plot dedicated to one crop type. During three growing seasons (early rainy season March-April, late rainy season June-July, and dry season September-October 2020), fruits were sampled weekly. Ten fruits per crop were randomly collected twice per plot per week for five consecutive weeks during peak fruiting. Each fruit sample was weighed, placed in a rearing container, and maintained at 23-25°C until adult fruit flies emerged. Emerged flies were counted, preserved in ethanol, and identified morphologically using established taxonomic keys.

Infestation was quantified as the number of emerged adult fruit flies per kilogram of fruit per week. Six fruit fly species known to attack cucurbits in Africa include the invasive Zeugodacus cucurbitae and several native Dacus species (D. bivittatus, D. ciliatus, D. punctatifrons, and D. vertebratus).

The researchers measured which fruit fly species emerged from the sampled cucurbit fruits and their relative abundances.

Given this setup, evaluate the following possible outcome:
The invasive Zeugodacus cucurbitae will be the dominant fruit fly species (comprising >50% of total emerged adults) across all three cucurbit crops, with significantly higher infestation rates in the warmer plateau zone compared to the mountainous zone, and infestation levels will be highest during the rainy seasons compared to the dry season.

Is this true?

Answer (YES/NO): NO